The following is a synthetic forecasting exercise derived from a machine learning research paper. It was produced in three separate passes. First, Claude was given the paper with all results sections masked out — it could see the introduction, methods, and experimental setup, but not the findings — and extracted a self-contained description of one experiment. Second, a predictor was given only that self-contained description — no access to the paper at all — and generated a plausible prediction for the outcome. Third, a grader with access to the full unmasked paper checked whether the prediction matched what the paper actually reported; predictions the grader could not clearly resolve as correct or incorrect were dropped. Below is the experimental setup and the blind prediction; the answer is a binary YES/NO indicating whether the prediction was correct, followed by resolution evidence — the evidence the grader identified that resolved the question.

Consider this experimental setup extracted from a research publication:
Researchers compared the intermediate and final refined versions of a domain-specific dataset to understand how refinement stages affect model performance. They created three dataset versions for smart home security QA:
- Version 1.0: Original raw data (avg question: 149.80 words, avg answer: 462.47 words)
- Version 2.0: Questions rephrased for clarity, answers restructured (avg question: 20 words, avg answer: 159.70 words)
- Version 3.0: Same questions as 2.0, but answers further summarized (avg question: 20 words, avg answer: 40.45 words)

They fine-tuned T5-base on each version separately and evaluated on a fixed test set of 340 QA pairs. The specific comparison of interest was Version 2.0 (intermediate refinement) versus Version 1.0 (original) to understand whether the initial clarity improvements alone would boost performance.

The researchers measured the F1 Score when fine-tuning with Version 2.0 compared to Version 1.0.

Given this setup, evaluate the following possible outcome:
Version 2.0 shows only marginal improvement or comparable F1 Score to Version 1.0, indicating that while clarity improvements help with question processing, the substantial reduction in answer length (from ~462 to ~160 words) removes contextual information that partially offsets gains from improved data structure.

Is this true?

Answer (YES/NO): NO